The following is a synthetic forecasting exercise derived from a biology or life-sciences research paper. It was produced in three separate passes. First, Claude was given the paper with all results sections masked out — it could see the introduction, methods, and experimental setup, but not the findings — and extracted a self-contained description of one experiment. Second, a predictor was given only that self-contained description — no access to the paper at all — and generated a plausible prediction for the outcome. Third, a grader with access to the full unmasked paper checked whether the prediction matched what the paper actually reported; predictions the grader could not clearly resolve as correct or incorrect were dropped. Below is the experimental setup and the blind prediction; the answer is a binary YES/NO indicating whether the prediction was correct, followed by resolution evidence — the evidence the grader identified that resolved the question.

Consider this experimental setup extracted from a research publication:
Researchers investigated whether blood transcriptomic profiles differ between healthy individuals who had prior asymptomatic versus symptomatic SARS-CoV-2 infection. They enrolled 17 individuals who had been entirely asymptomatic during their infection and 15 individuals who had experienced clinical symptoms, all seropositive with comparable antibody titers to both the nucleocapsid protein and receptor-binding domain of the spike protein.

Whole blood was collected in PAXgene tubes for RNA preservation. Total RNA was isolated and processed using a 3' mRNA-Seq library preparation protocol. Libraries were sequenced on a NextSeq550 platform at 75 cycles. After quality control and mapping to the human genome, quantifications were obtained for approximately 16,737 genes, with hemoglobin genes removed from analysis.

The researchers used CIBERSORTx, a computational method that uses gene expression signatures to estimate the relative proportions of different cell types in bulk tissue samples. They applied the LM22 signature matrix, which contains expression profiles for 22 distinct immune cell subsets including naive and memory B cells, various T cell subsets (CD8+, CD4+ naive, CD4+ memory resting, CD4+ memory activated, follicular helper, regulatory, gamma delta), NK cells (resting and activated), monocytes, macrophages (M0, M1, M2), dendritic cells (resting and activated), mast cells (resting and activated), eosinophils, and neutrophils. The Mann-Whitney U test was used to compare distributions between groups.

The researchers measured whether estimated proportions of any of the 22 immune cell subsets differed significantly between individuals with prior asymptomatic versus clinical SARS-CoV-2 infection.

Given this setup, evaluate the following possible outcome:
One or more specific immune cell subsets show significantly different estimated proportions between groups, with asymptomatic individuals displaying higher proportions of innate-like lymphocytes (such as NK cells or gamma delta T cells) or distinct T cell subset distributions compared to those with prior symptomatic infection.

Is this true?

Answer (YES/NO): NO